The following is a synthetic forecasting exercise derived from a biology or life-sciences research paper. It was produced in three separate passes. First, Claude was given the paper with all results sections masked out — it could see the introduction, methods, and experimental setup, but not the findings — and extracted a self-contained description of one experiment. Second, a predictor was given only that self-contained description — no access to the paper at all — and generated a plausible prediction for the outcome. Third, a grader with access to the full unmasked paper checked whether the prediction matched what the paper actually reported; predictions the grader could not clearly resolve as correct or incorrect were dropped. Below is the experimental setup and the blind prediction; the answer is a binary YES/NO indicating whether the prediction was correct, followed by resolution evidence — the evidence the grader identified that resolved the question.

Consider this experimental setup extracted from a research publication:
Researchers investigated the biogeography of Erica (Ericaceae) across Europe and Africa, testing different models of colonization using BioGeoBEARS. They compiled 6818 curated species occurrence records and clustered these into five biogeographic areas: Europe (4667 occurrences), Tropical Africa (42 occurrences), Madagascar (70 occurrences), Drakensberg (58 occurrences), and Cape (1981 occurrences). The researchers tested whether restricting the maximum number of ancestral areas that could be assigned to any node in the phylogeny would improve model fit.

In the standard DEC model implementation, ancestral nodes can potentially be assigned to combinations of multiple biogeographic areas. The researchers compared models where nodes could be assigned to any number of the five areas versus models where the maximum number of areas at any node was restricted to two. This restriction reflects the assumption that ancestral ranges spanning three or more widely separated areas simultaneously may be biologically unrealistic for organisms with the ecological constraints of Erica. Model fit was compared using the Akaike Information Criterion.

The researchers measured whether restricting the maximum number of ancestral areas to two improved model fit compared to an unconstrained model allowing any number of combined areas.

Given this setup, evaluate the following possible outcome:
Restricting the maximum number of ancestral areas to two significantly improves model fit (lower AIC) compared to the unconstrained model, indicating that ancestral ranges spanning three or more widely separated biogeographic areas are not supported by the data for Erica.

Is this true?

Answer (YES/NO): NO